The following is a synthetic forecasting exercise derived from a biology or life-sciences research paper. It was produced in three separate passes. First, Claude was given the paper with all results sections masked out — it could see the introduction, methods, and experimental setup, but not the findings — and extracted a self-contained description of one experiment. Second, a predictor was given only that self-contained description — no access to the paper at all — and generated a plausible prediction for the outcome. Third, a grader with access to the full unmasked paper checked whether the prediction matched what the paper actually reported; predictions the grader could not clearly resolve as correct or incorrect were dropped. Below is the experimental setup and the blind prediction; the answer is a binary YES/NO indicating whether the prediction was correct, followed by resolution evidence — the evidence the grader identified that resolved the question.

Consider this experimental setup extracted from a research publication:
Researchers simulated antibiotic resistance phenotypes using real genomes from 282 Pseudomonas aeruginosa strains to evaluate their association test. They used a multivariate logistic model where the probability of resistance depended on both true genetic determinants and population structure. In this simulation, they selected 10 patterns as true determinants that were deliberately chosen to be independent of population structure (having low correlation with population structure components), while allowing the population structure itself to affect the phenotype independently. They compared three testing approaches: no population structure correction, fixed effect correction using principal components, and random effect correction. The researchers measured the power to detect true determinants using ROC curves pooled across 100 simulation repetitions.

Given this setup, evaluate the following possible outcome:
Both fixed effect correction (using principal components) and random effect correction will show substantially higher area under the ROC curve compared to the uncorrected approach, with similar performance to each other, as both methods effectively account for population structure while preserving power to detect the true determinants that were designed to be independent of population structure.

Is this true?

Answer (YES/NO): NO